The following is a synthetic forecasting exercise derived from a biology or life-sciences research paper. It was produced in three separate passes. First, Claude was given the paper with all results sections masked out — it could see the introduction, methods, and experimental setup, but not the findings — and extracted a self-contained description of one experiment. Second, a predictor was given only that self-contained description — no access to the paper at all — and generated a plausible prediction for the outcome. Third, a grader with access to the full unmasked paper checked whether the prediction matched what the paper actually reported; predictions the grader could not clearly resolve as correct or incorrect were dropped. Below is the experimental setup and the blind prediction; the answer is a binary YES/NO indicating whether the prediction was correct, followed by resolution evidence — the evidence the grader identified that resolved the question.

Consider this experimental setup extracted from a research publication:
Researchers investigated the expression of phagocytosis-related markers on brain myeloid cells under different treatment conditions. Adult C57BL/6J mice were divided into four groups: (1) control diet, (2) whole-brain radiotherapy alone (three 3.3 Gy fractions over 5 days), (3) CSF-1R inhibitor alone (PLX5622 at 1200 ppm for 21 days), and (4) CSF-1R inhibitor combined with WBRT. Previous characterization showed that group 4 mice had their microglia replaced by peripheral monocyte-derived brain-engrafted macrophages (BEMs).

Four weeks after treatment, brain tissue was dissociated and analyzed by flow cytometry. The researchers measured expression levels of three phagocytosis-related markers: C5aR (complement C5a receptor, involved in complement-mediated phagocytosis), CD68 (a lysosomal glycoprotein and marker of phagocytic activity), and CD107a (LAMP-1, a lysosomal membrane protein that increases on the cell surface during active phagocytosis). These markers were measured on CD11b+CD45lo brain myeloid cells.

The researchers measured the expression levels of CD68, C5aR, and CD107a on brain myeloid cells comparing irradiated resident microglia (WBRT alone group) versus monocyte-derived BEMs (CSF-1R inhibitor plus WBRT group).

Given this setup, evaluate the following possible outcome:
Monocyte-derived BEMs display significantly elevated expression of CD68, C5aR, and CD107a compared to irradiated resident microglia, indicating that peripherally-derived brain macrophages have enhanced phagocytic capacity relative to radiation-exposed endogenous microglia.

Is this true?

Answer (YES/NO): NO